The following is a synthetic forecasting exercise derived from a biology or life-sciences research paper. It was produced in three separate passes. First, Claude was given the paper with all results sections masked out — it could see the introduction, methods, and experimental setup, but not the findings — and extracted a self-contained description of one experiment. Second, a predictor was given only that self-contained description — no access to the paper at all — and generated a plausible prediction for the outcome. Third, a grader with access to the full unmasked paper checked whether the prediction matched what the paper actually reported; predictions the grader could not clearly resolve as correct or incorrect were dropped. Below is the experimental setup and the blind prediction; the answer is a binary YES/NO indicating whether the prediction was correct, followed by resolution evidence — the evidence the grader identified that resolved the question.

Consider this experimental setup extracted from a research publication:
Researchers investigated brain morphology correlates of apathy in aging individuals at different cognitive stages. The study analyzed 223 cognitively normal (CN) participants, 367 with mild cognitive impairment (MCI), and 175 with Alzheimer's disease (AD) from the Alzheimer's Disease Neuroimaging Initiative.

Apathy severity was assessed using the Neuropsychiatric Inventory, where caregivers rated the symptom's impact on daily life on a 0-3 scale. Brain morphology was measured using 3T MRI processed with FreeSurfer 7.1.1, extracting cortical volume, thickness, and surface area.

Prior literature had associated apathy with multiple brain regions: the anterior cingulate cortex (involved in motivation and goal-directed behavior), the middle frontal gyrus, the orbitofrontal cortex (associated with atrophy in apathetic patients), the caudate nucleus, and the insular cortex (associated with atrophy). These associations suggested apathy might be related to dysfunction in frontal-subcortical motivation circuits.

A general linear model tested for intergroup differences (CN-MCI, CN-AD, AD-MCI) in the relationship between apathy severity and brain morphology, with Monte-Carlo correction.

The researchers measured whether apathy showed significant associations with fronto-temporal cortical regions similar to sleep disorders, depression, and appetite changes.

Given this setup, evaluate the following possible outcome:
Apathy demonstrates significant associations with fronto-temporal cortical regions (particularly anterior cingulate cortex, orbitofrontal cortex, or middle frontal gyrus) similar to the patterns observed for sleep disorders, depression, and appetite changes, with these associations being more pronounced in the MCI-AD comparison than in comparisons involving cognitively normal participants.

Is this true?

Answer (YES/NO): NO